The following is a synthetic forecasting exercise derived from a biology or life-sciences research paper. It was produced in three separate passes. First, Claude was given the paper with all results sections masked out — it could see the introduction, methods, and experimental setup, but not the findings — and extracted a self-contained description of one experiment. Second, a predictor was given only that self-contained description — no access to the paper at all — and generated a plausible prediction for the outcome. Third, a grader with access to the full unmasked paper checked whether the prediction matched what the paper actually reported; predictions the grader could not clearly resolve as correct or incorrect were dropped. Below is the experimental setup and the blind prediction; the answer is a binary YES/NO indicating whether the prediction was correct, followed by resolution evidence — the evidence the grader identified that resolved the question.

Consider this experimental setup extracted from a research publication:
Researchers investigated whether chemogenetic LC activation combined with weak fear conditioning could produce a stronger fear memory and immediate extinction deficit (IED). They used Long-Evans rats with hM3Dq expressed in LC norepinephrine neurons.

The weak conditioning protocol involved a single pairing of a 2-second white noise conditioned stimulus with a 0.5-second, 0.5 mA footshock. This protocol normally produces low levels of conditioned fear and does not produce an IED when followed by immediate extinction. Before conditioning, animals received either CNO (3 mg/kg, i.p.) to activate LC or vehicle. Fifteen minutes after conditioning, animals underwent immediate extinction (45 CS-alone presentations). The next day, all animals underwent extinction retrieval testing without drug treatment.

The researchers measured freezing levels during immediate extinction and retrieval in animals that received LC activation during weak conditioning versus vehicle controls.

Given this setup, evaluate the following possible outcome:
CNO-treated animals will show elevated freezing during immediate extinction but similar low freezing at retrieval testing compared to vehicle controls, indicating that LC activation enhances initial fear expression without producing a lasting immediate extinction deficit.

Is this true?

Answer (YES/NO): NO